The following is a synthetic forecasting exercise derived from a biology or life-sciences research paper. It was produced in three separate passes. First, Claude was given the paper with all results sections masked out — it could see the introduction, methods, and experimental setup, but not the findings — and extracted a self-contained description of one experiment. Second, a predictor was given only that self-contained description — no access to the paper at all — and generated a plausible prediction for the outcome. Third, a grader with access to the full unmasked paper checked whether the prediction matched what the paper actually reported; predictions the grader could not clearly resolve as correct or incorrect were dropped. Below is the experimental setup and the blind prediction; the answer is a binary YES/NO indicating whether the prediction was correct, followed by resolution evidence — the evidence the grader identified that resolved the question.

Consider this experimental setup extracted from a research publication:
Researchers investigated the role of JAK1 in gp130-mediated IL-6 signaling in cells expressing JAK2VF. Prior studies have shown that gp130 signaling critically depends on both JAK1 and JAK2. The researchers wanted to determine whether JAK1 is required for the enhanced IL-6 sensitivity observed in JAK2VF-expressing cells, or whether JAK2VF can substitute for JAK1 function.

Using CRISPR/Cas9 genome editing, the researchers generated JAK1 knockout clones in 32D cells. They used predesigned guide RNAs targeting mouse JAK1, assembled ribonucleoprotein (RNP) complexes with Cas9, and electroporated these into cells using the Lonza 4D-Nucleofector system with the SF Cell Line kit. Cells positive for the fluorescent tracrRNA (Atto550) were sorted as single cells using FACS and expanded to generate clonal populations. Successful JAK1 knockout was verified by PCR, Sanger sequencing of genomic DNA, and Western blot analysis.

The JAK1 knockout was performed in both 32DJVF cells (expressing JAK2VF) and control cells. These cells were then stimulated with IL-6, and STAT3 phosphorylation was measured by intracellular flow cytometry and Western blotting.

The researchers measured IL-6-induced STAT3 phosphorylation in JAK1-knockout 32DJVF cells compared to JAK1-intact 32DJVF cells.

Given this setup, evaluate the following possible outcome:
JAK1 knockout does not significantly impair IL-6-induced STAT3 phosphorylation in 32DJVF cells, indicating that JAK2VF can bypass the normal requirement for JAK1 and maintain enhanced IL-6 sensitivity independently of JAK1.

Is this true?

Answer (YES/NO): YES